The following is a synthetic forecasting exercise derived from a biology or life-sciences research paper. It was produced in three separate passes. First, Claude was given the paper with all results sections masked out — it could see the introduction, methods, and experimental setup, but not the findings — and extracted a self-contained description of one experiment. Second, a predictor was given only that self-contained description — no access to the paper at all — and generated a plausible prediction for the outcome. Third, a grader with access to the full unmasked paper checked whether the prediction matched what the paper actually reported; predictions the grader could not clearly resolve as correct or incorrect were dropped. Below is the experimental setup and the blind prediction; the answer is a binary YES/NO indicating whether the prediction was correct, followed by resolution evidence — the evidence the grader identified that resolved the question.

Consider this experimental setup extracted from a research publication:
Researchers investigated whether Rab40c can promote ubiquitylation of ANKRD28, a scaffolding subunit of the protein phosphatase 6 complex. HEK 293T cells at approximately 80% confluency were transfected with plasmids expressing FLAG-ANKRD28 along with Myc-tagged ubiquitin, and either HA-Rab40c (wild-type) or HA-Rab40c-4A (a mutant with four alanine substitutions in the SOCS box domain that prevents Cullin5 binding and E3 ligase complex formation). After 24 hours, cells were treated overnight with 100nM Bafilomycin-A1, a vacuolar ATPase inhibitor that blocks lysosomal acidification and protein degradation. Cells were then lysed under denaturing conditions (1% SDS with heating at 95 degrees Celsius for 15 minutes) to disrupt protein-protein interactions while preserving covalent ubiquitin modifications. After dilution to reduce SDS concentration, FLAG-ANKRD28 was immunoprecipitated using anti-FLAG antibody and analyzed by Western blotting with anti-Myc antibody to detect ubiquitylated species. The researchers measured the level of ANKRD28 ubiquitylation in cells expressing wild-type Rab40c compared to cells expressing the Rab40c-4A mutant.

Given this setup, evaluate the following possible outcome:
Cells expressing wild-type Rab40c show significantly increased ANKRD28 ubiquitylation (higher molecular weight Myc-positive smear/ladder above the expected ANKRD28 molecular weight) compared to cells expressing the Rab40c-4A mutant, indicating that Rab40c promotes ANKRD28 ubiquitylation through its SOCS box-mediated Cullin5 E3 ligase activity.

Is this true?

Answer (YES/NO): YES